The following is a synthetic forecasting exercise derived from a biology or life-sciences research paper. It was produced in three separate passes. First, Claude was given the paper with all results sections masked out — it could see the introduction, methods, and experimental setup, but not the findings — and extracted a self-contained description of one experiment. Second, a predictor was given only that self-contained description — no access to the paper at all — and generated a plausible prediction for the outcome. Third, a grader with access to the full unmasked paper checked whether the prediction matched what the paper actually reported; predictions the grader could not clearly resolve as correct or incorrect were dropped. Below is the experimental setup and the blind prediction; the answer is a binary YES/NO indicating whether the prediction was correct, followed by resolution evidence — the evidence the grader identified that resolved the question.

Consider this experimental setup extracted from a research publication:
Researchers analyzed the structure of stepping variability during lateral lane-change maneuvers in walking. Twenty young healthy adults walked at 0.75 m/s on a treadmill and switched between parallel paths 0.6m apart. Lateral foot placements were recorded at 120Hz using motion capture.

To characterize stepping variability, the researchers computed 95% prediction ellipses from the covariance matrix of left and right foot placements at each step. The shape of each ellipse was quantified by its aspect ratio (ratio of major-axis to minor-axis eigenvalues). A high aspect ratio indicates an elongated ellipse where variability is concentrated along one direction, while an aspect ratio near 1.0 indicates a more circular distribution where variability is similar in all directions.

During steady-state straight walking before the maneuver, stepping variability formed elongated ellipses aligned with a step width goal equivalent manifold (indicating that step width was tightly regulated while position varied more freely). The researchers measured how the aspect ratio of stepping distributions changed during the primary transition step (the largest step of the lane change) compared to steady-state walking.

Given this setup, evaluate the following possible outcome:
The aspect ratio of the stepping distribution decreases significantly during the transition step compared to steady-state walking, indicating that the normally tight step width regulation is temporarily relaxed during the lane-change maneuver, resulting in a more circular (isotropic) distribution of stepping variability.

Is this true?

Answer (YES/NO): YES